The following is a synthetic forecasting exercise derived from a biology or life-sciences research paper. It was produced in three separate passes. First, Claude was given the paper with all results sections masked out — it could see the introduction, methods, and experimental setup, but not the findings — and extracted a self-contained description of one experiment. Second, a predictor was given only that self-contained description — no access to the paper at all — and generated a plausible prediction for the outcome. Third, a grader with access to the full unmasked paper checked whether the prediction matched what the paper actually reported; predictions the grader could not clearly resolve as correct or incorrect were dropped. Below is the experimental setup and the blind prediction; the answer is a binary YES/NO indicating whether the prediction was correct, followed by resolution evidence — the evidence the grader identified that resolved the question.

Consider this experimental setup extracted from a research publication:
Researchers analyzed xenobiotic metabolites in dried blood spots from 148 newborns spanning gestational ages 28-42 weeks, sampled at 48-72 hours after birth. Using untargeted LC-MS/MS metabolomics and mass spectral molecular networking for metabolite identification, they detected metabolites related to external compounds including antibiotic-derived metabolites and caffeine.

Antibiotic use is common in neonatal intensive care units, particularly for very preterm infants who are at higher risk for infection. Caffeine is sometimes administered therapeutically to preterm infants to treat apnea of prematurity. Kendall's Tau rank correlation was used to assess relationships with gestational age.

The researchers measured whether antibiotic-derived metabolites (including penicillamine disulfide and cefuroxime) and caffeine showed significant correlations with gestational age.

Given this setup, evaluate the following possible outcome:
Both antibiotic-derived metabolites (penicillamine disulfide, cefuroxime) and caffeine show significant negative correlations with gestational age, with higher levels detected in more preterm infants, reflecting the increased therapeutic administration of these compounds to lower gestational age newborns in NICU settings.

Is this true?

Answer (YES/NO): YES